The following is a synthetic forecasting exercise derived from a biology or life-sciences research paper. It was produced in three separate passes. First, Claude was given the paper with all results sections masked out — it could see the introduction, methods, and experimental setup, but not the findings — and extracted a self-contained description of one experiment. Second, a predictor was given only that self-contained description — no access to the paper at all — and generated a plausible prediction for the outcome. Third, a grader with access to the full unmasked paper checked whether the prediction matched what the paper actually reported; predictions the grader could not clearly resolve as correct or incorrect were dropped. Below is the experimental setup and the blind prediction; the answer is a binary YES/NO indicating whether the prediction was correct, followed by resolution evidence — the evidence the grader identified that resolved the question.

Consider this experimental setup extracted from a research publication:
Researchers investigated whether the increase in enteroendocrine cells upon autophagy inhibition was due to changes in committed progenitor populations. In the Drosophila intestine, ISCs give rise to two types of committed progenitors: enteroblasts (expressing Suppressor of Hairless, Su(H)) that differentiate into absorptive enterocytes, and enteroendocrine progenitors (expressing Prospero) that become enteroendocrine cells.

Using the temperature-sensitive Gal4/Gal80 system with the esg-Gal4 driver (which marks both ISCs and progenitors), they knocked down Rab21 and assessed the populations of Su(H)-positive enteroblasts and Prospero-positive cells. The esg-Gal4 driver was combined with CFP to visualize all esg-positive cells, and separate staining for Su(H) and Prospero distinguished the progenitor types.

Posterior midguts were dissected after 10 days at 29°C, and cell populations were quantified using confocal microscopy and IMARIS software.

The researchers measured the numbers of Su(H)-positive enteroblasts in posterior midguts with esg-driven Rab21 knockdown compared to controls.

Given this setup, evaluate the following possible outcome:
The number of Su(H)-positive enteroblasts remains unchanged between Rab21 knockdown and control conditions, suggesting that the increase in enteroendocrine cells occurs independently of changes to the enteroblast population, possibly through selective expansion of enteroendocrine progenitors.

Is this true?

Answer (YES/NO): YES